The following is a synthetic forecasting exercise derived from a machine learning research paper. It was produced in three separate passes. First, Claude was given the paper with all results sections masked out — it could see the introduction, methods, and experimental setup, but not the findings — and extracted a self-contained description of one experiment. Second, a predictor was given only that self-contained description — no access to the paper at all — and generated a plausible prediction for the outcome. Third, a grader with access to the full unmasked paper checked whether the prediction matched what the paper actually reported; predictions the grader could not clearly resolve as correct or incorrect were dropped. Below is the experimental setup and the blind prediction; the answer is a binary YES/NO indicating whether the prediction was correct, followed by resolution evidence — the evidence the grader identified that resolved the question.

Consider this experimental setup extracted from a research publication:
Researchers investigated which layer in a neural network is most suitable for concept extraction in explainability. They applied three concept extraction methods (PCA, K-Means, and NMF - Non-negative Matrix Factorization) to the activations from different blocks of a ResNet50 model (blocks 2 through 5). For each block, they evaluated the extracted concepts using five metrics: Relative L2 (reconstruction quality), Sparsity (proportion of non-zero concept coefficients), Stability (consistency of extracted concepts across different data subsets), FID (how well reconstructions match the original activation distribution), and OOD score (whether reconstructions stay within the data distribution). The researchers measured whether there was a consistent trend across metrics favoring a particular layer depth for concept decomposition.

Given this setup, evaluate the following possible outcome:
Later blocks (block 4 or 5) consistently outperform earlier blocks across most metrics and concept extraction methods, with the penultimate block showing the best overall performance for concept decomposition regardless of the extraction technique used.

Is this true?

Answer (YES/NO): NO